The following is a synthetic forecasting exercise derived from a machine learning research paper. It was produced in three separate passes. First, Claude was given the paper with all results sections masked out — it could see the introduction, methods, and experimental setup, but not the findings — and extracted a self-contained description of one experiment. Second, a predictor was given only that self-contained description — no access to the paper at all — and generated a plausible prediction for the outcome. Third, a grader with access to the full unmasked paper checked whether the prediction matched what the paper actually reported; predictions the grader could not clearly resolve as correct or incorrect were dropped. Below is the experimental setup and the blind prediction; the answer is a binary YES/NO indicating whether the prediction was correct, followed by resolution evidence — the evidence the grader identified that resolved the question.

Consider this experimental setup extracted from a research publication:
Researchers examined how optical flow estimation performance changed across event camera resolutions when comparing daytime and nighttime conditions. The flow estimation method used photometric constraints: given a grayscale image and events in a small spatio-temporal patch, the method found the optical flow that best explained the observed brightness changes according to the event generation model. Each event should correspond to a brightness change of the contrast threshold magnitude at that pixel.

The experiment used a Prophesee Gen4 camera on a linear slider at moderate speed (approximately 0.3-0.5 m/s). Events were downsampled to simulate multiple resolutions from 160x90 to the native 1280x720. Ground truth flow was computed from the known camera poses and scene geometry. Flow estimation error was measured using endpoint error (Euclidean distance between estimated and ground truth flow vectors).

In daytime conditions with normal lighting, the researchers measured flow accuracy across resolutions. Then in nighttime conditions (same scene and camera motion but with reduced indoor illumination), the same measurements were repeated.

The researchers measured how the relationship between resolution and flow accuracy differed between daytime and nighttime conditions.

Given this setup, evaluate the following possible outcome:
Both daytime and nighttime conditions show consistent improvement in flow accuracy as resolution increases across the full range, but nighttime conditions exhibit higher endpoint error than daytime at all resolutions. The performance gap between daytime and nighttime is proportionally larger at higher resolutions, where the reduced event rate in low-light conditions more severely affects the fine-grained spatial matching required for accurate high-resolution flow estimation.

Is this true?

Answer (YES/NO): NO